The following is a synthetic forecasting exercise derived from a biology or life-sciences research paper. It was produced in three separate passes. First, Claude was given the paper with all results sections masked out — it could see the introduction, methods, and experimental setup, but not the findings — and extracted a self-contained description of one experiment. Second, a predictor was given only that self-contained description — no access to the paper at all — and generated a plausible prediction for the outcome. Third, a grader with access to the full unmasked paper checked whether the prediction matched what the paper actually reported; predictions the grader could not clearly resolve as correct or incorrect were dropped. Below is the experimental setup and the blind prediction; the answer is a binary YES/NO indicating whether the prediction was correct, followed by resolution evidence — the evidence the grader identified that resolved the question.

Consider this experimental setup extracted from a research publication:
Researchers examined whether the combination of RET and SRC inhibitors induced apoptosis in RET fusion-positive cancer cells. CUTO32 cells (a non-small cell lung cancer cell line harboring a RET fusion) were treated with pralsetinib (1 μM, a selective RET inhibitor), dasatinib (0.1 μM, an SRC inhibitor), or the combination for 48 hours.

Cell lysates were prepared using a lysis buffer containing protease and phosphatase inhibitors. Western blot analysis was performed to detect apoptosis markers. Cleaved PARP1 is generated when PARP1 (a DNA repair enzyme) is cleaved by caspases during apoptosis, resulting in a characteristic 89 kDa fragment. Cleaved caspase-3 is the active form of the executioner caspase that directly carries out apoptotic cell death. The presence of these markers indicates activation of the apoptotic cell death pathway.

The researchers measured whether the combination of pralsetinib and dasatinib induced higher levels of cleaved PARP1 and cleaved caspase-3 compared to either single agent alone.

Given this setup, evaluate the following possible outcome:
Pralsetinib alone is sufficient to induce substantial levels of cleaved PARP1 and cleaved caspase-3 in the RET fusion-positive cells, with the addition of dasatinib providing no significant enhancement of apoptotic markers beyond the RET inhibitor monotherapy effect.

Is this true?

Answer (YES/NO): NO